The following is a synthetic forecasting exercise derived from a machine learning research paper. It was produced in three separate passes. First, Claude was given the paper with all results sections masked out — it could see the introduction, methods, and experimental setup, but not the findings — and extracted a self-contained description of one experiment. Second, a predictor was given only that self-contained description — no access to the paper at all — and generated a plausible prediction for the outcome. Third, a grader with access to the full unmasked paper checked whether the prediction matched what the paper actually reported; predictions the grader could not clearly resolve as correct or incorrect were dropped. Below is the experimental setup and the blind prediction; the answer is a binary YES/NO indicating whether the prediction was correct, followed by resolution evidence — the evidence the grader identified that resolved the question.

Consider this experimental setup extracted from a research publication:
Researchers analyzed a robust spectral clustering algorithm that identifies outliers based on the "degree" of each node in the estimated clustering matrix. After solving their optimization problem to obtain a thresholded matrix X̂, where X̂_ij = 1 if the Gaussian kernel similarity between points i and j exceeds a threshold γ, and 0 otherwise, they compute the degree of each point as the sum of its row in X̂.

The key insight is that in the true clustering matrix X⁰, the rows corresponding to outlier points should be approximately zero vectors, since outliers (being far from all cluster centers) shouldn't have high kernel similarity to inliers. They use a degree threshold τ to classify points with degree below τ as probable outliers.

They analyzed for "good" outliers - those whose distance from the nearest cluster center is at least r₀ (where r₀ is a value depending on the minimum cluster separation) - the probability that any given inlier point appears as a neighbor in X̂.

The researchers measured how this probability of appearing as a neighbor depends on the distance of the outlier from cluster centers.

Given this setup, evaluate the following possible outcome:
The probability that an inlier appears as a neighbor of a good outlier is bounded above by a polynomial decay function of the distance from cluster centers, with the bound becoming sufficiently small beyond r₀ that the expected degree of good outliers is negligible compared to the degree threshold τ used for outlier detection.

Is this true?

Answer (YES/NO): NO